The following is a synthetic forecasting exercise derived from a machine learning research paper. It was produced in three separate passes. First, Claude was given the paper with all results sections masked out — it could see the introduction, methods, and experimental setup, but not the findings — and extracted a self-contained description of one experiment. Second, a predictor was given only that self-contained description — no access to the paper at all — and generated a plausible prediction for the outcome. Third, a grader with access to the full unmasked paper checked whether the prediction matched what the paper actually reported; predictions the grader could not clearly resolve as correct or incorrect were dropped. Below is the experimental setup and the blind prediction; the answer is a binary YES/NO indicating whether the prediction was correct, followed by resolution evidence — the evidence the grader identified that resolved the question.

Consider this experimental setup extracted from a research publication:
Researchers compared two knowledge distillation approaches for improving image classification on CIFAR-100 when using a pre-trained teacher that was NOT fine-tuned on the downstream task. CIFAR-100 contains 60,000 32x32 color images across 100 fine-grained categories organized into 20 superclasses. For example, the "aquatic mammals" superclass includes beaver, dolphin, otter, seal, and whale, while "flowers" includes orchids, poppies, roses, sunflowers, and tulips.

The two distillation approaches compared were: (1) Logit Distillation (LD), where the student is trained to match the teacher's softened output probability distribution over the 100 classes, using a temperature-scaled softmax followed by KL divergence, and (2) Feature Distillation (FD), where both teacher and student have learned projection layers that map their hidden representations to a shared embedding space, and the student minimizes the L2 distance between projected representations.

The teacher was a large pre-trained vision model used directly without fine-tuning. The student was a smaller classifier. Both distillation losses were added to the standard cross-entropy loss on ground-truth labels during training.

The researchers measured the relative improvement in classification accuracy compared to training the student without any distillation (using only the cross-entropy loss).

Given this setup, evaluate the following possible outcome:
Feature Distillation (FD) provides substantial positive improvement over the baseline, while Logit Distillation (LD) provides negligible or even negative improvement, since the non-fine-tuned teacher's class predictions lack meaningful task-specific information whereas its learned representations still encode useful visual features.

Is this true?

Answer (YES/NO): NO